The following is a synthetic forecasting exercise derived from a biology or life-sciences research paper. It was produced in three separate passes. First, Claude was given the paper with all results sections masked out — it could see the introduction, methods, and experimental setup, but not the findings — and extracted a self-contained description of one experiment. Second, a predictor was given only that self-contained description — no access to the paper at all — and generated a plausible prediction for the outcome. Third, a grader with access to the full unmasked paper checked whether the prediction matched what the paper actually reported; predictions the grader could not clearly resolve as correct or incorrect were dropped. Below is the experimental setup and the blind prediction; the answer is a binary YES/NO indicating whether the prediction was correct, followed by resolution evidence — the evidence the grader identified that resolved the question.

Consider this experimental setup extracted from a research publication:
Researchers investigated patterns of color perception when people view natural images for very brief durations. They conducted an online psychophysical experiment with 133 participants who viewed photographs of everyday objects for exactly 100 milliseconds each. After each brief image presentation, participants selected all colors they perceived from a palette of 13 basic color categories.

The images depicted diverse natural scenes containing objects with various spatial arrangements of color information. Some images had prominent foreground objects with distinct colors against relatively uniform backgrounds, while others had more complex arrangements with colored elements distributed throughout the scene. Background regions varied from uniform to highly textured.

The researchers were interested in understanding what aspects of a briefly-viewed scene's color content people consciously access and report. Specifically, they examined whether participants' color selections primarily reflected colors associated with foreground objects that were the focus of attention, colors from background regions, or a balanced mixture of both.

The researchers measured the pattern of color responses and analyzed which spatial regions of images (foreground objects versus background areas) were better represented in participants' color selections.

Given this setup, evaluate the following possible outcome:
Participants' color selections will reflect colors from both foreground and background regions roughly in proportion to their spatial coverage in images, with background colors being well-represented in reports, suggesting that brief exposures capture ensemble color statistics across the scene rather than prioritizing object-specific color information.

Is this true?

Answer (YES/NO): NO